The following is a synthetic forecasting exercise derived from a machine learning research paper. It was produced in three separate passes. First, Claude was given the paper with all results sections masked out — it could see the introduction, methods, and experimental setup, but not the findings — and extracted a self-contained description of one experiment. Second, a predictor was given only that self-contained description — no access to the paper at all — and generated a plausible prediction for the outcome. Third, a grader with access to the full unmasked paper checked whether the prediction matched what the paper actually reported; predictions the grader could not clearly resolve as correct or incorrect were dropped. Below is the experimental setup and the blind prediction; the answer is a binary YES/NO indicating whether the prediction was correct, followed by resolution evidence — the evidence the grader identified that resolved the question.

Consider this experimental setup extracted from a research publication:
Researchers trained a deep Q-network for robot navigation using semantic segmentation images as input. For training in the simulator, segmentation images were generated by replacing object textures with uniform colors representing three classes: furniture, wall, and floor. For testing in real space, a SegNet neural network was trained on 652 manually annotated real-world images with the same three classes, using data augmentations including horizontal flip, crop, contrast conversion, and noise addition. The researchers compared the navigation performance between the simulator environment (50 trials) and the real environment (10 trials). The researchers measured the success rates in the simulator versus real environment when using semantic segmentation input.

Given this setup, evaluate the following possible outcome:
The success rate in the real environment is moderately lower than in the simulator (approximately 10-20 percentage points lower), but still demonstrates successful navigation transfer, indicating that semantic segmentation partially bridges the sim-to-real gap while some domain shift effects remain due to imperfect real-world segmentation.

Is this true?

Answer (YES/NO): YES